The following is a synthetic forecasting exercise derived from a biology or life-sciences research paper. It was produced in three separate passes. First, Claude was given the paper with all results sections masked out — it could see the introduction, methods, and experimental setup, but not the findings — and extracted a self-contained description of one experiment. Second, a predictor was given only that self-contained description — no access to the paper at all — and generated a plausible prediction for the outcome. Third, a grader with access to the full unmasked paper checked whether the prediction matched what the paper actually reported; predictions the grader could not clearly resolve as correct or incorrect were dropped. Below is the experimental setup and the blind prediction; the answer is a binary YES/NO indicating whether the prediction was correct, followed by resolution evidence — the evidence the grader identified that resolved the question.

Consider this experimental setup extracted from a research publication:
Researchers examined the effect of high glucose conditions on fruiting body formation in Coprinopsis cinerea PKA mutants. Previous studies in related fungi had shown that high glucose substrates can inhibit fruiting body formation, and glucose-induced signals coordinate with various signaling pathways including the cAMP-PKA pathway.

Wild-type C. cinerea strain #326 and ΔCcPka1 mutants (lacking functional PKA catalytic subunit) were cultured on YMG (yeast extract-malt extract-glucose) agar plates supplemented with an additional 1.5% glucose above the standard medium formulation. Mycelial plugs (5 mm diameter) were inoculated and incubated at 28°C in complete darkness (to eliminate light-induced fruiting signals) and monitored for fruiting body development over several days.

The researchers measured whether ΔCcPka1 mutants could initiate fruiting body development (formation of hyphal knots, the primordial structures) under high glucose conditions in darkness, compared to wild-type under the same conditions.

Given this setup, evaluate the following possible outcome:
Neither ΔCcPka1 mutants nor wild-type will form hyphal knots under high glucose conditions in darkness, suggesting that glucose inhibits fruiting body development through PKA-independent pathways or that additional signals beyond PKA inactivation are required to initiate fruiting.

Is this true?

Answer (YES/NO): YES